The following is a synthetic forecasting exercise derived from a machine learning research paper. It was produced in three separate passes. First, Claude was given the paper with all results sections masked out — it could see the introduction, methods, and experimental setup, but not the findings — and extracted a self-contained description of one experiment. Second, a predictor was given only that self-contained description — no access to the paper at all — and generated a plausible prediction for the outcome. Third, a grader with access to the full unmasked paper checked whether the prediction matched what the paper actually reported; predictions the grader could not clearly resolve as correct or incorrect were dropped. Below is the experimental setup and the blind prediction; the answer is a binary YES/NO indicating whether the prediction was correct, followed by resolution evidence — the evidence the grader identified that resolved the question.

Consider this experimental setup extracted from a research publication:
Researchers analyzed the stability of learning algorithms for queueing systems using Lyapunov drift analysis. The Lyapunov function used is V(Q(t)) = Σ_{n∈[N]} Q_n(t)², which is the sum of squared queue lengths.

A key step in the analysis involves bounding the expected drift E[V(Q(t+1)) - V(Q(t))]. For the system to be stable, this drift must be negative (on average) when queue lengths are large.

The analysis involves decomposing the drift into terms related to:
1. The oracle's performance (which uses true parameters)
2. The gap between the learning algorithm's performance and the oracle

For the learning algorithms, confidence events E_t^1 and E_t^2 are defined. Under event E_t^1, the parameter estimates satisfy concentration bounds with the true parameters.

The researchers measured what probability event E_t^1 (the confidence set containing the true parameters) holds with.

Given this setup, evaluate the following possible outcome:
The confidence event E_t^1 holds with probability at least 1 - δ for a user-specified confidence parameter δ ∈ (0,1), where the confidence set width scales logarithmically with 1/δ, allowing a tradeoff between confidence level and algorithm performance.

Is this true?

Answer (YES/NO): NO